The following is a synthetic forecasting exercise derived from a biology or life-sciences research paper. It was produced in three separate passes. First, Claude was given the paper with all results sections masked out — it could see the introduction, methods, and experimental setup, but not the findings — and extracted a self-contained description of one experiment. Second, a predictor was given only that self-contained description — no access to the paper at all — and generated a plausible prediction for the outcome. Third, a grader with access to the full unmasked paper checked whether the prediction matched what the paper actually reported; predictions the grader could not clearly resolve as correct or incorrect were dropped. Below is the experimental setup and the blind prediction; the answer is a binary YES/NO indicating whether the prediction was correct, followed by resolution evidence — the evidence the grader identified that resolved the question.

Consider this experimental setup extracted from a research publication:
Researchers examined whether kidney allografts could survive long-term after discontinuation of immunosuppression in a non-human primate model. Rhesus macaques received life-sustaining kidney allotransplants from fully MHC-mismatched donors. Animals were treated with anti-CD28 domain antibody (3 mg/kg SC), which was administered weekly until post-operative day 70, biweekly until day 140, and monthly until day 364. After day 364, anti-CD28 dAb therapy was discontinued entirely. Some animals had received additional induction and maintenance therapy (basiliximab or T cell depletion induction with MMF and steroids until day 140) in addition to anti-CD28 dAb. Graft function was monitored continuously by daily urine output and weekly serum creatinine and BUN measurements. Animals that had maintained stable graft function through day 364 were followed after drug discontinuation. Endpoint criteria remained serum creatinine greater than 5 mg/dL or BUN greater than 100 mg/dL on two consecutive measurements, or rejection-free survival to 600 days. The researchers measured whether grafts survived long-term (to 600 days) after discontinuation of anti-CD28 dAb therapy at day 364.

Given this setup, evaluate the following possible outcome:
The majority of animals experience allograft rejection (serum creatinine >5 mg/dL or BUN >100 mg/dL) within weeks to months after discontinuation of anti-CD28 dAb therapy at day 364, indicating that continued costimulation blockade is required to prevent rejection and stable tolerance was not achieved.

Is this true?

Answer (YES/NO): NO